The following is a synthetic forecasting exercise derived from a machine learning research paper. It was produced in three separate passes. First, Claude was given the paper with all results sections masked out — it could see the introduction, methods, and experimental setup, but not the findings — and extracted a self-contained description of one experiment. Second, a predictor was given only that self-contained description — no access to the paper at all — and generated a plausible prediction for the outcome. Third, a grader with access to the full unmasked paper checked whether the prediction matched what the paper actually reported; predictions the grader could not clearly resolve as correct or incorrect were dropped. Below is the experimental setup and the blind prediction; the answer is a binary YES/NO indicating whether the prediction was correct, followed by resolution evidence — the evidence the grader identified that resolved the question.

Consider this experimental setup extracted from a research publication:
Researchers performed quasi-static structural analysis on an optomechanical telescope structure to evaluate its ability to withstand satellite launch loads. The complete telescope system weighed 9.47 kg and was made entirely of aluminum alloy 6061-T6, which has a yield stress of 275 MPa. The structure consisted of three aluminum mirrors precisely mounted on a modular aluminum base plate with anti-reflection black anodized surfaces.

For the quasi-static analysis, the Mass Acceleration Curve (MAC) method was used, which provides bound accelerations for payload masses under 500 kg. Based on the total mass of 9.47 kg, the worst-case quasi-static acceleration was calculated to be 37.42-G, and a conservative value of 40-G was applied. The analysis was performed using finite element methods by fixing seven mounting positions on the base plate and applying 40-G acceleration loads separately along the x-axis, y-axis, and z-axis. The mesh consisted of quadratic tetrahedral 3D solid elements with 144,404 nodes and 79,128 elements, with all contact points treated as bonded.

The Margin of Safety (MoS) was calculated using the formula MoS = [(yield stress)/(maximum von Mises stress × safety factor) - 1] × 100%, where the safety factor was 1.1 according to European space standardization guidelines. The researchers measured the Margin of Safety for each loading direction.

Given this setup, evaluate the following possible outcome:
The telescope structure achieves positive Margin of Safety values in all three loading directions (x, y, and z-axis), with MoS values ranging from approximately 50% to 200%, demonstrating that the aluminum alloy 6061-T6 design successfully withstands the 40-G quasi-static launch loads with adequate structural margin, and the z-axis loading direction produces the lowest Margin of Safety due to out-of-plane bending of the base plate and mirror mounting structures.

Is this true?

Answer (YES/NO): NO